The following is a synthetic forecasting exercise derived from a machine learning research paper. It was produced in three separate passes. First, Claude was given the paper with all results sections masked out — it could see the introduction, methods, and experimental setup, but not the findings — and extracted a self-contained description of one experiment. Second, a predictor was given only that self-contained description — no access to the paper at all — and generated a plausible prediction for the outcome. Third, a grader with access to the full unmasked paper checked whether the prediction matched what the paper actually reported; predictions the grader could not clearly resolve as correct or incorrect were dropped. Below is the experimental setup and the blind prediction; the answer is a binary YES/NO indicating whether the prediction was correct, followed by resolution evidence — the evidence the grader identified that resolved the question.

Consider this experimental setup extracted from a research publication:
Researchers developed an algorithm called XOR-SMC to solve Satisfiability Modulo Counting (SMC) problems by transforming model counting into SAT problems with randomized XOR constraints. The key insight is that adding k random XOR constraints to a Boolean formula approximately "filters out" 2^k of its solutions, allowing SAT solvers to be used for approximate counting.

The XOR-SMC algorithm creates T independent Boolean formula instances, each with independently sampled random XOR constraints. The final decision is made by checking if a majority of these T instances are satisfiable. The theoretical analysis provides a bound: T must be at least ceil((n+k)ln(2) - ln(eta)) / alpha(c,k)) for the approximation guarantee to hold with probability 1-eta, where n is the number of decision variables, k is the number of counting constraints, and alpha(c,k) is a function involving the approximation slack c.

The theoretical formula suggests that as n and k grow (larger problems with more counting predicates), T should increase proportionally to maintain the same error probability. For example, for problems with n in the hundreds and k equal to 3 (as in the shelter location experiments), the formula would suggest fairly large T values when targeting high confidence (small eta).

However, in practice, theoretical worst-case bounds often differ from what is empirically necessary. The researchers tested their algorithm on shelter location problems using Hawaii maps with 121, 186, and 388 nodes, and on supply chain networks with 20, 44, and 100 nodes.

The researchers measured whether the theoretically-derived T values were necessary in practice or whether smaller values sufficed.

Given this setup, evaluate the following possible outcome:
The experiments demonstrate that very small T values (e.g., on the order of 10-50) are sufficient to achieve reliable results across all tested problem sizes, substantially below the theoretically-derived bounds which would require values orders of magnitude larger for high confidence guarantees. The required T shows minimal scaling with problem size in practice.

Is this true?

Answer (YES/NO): NO